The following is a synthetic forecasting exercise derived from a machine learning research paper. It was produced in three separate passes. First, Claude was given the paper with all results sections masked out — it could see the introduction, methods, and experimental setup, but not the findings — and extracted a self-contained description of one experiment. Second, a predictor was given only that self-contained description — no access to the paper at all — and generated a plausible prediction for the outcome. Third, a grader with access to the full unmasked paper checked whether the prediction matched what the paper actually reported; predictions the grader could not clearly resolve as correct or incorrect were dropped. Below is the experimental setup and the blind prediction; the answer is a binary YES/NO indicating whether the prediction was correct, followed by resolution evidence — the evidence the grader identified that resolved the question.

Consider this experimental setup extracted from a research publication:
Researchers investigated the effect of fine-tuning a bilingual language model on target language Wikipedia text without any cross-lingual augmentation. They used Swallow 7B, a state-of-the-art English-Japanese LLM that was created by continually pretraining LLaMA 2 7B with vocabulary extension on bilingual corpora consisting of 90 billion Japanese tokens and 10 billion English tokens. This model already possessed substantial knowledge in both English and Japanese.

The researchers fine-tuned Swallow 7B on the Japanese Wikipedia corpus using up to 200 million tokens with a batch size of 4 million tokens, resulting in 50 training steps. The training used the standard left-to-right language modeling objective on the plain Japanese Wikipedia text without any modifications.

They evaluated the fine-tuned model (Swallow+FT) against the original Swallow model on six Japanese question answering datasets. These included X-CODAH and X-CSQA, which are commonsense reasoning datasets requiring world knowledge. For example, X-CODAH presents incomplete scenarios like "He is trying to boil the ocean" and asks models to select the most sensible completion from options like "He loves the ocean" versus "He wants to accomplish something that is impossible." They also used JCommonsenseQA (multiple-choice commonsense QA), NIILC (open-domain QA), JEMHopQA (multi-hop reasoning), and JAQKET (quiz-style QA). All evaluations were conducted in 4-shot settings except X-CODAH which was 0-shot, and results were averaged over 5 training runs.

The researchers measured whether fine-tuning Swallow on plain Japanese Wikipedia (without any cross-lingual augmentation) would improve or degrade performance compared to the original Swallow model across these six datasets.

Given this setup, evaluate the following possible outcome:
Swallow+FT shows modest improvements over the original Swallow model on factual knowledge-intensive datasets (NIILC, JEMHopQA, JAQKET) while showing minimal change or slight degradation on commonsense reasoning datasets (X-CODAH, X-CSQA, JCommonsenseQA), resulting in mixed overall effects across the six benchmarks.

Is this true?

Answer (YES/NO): NO